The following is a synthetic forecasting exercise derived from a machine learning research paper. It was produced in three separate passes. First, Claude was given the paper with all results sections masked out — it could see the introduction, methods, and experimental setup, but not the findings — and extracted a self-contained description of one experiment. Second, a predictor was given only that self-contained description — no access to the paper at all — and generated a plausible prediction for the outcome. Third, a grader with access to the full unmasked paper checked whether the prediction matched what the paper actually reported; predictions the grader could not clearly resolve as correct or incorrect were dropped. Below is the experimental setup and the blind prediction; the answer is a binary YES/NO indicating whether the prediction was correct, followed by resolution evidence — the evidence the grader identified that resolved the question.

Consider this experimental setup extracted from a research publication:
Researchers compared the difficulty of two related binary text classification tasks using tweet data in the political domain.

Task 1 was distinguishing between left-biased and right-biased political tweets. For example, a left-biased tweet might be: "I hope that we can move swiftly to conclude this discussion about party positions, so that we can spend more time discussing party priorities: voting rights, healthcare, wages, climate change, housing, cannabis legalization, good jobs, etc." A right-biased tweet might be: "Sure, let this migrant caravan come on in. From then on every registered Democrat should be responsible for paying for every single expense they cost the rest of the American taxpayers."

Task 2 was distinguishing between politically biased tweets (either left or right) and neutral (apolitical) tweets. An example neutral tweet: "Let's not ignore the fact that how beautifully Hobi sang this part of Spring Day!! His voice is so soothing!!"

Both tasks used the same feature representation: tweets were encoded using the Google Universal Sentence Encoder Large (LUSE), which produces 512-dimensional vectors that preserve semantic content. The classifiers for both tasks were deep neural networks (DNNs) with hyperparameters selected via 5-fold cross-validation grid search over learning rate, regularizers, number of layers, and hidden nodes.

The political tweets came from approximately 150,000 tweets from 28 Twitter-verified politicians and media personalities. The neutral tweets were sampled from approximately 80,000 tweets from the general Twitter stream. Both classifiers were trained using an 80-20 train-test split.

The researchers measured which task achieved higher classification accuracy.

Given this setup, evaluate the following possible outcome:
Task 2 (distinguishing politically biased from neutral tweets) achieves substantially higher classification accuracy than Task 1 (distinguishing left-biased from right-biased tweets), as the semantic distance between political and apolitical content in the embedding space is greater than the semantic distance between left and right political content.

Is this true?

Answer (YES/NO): YES